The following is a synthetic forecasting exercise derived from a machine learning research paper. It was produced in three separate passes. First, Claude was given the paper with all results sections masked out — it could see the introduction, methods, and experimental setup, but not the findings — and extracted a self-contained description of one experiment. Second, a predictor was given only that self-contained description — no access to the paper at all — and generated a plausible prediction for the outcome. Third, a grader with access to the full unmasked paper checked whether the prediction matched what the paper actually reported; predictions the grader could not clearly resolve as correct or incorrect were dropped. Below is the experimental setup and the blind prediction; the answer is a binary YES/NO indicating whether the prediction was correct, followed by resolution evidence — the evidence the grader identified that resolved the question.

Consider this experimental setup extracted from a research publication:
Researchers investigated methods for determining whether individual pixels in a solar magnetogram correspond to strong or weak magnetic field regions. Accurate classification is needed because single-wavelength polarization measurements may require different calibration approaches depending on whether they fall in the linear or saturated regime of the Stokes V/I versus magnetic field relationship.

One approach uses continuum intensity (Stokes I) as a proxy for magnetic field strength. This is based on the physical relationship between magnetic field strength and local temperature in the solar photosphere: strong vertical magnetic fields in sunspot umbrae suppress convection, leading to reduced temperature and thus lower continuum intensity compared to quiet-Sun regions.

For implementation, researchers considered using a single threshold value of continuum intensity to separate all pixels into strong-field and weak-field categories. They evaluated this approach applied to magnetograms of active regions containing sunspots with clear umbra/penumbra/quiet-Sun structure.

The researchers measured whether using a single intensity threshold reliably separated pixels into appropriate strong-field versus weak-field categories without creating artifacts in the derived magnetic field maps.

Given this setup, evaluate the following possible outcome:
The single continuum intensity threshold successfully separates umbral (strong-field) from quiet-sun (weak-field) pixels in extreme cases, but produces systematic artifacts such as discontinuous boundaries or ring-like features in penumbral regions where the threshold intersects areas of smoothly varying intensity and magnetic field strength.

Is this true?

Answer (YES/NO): YES